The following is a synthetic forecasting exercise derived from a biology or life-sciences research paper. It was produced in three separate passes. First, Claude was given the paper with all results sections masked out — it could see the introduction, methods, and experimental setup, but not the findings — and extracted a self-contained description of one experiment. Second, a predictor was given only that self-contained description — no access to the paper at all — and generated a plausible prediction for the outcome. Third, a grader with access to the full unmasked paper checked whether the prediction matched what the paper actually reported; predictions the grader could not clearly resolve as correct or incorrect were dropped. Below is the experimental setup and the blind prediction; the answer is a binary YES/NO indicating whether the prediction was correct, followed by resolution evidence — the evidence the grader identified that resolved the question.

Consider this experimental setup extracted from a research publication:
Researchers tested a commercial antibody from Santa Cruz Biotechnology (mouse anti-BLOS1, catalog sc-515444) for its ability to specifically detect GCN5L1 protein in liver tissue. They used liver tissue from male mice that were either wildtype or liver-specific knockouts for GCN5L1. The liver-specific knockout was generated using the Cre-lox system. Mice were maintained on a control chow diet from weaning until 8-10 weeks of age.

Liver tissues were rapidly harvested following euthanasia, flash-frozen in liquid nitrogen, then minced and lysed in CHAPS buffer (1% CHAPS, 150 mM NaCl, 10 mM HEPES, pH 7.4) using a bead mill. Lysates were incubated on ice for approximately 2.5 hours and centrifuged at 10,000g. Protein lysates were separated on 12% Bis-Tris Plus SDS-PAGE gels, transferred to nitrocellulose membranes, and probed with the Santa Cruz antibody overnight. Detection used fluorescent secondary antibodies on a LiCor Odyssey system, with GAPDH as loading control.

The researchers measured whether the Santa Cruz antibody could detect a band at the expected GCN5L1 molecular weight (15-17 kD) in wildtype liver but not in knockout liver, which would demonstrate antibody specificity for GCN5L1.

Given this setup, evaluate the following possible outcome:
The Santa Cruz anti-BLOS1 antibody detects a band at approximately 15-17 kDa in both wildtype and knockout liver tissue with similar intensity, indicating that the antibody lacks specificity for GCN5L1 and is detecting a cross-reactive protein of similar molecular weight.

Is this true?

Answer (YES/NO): NO